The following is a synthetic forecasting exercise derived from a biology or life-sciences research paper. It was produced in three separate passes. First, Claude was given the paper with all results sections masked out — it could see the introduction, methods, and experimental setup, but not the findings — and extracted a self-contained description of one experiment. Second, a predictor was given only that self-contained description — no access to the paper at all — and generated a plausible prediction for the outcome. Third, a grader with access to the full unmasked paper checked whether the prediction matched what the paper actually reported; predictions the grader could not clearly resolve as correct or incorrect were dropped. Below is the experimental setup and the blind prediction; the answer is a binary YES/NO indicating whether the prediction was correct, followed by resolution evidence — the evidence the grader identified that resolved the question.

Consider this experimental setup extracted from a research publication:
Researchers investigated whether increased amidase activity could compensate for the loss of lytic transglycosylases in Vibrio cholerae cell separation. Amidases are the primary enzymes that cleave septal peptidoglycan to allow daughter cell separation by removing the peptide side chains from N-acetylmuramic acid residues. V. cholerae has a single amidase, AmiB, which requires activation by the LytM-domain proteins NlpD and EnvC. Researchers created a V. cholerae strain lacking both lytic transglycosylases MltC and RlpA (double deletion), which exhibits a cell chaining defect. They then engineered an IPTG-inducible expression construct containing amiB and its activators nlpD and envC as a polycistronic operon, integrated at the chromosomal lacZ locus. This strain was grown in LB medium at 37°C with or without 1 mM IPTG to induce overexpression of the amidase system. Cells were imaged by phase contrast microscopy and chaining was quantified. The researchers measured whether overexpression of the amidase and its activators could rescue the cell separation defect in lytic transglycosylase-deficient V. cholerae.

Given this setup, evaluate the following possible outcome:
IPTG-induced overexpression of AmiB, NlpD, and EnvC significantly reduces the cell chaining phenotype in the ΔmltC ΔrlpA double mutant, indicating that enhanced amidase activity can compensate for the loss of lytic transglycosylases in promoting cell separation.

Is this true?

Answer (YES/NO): NO